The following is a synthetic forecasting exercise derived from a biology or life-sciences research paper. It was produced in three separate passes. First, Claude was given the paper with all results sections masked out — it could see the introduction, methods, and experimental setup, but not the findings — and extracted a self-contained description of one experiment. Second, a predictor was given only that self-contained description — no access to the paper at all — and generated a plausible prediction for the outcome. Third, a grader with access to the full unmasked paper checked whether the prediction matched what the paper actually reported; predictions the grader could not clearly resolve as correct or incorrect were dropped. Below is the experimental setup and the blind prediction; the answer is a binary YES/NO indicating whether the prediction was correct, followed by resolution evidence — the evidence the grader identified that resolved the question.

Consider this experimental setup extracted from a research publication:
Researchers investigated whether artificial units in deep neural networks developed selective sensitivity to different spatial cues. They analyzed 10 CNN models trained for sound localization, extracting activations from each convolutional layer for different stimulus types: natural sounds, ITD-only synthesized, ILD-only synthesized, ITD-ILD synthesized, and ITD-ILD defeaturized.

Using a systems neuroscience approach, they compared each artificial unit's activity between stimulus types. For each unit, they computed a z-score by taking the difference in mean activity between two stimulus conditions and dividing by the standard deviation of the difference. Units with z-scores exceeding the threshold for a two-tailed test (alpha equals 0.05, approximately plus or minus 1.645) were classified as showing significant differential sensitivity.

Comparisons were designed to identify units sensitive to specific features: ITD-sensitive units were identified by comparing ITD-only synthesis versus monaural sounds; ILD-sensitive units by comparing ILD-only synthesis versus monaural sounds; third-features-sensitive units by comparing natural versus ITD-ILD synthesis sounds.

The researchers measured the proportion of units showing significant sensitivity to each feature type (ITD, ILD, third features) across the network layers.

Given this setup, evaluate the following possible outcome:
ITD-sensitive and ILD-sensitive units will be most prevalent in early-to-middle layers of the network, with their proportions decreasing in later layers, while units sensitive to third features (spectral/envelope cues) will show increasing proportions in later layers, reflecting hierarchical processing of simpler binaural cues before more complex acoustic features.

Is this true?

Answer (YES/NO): NO